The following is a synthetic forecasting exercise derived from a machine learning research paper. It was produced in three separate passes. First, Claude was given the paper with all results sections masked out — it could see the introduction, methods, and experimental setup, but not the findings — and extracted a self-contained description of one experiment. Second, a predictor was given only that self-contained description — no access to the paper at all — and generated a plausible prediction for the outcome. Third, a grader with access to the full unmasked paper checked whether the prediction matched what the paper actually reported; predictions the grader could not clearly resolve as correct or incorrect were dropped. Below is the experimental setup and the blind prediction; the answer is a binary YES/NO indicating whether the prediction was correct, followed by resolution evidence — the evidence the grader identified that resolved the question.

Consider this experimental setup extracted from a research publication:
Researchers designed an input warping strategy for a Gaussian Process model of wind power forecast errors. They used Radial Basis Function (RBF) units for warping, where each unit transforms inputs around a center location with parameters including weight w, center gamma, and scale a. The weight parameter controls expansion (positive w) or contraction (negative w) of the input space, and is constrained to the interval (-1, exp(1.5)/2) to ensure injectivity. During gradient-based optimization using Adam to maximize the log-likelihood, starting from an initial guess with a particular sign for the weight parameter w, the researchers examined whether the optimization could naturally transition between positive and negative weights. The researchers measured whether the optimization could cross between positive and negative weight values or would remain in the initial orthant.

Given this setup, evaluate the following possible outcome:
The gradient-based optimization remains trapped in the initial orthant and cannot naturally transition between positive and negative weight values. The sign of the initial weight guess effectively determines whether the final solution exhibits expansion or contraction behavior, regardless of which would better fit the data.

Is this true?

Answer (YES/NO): YES